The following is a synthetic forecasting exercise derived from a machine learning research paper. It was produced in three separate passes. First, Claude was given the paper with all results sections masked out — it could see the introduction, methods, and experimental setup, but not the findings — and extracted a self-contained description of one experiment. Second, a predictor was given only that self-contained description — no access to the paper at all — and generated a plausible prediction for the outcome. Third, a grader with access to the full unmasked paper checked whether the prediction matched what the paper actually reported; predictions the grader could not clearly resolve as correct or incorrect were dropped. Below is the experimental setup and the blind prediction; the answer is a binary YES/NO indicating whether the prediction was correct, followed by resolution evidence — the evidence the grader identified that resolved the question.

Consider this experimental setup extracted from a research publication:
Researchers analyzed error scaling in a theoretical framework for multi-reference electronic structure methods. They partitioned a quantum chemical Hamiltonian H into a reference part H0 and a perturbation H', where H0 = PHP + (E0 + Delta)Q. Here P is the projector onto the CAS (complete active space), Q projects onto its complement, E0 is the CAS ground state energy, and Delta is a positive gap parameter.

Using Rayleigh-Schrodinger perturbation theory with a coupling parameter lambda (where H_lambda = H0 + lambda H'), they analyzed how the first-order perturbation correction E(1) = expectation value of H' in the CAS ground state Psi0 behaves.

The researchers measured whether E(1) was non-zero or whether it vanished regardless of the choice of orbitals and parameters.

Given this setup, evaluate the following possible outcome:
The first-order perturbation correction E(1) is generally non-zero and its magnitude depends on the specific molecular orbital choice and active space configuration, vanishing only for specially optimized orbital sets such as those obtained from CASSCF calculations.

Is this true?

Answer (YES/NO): NO